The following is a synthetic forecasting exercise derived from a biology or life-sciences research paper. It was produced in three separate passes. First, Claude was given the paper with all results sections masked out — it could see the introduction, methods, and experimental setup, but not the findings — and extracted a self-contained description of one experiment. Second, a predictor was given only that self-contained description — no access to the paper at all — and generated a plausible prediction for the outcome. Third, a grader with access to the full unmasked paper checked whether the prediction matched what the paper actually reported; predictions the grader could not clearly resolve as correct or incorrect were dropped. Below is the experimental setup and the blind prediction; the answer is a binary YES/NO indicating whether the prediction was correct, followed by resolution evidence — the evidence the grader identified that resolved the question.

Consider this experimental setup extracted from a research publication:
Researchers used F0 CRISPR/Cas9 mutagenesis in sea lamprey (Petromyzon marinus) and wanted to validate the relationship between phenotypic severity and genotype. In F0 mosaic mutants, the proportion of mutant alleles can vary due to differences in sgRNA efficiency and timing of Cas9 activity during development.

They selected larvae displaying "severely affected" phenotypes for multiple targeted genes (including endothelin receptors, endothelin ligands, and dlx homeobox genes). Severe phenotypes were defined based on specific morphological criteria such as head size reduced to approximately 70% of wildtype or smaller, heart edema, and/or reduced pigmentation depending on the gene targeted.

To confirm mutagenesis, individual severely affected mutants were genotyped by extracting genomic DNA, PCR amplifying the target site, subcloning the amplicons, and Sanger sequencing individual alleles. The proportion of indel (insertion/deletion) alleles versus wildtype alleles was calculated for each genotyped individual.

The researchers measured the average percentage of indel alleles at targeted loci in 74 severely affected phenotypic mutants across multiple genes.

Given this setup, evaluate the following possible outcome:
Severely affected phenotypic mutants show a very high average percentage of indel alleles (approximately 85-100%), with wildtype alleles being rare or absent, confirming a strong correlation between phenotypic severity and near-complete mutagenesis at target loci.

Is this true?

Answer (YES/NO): YES